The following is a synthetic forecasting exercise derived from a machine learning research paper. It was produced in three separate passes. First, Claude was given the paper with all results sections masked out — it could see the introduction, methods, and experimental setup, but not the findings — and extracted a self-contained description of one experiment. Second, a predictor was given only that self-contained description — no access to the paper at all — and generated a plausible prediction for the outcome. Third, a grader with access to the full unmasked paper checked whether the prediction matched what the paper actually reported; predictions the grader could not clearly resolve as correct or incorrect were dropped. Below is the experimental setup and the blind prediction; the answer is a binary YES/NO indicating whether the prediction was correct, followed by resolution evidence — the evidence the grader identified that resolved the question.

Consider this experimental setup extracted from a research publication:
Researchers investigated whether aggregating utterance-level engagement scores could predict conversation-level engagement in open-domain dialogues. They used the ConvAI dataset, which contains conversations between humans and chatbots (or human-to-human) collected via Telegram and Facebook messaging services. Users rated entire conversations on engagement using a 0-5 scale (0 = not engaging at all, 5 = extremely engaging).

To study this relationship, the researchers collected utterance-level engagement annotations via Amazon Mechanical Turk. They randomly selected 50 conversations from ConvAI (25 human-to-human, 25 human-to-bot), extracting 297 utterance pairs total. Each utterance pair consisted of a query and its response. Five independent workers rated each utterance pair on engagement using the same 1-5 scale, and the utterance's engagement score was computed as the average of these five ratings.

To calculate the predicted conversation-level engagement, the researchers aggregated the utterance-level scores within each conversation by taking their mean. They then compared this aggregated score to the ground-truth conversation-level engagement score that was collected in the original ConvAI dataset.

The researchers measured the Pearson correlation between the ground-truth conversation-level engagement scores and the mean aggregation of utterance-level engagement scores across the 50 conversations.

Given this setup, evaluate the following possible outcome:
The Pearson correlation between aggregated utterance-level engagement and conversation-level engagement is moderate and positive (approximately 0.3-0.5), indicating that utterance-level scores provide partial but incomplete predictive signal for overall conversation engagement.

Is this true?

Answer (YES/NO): NO